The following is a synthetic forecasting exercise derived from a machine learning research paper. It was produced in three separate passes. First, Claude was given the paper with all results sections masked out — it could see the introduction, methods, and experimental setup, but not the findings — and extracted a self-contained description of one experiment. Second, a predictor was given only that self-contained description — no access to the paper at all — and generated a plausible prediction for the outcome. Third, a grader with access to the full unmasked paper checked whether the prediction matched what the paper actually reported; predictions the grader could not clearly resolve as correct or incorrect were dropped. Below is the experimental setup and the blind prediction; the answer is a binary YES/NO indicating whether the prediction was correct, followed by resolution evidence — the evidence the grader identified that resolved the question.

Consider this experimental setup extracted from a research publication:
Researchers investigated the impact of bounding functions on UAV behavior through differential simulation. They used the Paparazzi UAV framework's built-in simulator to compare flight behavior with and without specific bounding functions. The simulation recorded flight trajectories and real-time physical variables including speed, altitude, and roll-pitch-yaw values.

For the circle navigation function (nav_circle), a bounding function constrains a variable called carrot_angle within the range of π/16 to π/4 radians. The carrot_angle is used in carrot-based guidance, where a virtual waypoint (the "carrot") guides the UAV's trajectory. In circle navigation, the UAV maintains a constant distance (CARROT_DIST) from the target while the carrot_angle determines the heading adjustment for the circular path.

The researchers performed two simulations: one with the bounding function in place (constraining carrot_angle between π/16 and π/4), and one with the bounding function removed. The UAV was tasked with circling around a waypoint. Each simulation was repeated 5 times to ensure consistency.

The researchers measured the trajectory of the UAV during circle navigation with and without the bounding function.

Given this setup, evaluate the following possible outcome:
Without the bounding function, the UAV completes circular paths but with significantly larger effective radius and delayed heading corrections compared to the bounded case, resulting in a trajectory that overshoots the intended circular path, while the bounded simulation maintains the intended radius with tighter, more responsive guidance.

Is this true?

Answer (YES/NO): NO